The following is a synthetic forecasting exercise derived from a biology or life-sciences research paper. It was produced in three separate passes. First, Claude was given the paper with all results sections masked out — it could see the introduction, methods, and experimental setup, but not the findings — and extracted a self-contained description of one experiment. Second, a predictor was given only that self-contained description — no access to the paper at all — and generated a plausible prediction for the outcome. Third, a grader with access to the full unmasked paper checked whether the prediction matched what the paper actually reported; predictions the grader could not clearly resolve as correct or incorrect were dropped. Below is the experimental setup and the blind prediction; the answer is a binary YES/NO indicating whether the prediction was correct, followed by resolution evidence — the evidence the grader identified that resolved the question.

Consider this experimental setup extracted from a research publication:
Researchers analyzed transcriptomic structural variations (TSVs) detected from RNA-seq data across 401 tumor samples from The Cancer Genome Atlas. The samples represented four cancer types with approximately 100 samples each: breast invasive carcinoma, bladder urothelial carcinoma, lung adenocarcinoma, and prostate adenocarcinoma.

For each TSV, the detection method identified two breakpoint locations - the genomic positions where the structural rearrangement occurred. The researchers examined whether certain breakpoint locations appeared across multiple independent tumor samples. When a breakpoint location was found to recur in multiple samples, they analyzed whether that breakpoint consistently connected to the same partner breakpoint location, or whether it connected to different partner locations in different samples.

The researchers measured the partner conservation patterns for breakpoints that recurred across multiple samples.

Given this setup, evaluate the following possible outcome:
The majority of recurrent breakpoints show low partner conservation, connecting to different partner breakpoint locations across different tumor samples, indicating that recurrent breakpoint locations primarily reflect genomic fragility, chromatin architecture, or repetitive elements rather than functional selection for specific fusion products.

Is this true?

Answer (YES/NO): NO